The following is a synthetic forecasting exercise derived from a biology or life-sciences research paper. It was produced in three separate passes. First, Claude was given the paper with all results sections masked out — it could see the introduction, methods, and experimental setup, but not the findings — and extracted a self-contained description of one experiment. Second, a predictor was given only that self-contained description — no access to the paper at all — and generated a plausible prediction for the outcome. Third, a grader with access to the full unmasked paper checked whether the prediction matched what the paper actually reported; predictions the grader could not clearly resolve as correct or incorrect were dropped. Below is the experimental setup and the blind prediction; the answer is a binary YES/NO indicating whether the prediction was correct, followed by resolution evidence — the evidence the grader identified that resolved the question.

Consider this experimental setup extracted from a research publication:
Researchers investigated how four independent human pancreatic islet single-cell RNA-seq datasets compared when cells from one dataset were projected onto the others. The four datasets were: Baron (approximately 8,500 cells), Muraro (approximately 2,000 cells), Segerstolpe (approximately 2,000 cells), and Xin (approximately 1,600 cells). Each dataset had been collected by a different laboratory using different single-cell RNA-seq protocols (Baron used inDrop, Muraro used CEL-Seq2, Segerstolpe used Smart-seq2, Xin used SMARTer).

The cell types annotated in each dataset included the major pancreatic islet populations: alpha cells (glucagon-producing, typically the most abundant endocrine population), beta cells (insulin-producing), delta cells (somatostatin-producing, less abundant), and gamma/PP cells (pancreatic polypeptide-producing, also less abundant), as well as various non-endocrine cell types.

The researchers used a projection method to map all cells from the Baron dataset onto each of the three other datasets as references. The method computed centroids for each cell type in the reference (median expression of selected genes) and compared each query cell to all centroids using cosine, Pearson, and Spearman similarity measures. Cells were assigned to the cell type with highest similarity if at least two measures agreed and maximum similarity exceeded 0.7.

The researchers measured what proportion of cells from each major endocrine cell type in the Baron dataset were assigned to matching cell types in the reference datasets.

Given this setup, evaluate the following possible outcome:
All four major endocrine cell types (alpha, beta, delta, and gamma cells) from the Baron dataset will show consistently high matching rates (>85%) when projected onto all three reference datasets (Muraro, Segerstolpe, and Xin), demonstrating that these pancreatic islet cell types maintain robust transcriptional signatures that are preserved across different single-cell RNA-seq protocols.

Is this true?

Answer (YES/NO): NO